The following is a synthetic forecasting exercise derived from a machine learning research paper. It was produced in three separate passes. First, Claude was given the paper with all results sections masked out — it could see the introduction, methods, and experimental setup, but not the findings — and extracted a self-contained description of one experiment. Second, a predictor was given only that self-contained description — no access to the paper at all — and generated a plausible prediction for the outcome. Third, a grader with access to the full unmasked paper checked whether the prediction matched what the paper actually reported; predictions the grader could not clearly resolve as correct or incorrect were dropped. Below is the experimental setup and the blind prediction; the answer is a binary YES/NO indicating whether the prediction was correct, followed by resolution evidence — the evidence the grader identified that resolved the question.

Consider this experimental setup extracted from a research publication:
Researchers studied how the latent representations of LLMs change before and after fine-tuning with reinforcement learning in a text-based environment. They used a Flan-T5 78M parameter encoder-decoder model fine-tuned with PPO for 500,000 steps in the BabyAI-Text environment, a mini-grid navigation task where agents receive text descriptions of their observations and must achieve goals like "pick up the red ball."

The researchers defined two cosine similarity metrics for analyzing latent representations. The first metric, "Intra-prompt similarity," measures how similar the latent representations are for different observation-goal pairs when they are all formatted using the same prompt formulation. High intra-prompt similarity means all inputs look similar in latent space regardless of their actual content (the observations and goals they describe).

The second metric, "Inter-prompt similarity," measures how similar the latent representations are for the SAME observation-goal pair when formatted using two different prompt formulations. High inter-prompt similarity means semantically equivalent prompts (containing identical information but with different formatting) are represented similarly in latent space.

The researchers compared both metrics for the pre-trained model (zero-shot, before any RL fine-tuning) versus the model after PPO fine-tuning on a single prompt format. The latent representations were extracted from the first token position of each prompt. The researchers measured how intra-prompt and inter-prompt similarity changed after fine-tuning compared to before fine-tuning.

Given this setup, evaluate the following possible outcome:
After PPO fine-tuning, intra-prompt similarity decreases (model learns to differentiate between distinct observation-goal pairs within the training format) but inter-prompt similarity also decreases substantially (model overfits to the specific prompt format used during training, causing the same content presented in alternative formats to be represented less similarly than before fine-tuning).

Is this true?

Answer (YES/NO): NO